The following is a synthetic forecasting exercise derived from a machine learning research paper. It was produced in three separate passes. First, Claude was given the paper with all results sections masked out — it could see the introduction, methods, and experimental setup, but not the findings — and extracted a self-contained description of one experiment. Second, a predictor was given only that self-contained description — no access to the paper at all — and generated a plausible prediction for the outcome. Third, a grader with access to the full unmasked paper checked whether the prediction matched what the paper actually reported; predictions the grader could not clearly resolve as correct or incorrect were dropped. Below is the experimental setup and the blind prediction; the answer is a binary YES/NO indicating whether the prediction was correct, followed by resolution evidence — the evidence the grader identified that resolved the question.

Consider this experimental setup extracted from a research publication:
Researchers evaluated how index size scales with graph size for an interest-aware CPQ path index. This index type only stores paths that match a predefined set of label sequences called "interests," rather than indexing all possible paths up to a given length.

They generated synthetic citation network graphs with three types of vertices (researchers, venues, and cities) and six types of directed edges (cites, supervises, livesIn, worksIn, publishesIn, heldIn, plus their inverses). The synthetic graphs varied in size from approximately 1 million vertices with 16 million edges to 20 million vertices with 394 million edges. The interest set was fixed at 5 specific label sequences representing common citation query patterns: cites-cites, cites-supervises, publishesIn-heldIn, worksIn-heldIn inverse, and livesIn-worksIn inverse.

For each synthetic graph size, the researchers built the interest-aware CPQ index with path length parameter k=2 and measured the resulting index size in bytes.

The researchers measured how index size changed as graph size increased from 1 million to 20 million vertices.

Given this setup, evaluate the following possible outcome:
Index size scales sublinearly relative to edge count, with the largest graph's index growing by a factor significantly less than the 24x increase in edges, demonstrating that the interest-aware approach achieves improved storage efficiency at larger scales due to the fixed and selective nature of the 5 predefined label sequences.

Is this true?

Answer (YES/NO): NO